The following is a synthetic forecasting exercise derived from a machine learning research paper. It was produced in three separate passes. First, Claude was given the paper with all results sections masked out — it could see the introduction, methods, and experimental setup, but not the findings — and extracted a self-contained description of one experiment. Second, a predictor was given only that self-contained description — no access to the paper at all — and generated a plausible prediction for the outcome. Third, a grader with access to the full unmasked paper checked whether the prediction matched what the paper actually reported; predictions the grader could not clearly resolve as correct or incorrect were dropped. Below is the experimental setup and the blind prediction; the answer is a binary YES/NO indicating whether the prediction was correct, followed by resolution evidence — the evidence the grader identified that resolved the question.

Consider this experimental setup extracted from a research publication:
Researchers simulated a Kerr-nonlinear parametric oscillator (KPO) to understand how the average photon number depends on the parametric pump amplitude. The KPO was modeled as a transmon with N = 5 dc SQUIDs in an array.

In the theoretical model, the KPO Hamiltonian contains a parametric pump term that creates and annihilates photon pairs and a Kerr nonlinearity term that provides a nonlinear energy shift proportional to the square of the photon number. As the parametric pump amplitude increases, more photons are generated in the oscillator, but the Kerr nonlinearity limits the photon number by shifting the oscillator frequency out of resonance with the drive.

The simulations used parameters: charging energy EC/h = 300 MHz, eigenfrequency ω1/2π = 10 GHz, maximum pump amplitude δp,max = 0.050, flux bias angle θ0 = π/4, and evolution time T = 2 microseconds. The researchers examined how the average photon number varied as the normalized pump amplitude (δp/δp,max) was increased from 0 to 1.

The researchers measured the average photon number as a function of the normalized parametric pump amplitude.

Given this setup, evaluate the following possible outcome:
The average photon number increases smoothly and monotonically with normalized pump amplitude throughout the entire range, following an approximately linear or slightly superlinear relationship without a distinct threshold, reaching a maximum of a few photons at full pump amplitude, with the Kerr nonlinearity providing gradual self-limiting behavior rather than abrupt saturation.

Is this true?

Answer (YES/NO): NO